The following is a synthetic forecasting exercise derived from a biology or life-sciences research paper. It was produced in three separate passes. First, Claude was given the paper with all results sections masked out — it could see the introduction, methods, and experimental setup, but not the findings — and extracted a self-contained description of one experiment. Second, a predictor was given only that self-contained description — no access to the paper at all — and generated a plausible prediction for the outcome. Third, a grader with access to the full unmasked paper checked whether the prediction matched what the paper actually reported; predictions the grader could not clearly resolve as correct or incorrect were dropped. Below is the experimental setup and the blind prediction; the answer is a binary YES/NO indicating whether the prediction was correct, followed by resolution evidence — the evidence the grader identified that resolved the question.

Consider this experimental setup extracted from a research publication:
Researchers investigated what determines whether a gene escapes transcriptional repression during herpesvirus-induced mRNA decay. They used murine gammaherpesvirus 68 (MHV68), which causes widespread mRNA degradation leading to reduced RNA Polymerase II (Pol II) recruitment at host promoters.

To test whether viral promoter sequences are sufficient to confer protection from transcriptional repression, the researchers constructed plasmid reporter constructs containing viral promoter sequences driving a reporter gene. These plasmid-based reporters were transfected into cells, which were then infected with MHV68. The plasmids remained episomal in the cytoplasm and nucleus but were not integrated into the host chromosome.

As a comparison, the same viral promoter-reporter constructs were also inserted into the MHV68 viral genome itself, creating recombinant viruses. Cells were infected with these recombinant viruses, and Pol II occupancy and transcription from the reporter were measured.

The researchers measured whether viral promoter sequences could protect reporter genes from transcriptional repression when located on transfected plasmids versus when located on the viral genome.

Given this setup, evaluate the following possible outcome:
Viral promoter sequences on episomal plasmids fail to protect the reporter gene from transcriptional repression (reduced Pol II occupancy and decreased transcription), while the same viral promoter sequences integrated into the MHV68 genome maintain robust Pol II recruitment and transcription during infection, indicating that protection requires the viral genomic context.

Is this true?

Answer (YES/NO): NO